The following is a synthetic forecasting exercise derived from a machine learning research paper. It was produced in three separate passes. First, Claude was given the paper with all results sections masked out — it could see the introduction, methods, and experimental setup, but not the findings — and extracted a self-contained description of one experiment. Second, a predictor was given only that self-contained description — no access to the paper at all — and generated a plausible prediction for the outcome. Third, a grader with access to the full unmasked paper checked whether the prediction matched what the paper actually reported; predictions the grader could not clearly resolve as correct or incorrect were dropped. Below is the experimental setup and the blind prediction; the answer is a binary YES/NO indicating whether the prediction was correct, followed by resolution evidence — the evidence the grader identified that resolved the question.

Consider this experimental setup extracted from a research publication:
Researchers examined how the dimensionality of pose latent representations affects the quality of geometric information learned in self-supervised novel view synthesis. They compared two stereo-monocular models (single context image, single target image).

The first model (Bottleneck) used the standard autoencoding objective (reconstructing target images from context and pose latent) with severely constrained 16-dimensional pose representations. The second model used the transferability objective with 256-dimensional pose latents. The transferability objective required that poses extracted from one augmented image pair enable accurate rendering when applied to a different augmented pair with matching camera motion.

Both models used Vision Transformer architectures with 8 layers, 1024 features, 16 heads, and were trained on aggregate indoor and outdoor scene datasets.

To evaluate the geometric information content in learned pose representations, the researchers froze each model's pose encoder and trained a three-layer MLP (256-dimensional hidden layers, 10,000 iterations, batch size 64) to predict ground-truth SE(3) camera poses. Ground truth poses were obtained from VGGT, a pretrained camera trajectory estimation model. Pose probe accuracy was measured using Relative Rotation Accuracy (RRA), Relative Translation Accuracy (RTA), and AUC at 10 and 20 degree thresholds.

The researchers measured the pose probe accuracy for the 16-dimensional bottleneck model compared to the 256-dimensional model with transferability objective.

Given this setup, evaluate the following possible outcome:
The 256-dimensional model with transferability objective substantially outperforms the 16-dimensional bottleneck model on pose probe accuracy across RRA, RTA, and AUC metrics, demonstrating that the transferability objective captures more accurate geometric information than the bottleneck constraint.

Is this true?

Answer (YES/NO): YES